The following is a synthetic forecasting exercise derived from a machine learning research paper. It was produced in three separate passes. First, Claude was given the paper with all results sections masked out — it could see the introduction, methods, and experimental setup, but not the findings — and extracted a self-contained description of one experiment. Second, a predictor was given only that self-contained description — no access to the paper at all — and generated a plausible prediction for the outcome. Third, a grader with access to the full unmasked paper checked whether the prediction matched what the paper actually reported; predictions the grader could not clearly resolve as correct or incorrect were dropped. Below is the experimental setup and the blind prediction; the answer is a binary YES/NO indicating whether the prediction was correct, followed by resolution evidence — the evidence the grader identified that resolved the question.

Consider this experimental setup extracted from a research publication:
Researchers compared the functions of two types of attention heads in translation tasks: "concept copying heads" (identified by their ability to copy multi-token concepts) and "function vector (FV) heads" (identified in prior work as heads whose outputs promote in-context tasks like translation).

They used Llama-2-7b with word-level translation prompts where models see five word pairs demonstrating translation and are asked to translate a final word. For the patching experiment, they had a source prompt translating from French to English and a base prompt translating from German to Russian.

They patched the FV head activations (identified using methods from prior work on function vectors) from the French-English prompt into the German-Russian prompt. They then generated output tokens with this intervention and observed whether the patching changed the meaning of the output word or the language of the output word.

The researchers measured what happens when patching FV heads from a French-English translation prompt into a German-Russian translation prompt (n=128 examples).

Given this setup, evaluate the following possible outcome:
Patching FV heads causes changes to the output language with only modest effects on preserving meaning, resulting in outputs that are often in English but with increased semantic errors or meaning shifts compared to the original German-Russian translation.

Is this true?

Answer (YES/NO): NO